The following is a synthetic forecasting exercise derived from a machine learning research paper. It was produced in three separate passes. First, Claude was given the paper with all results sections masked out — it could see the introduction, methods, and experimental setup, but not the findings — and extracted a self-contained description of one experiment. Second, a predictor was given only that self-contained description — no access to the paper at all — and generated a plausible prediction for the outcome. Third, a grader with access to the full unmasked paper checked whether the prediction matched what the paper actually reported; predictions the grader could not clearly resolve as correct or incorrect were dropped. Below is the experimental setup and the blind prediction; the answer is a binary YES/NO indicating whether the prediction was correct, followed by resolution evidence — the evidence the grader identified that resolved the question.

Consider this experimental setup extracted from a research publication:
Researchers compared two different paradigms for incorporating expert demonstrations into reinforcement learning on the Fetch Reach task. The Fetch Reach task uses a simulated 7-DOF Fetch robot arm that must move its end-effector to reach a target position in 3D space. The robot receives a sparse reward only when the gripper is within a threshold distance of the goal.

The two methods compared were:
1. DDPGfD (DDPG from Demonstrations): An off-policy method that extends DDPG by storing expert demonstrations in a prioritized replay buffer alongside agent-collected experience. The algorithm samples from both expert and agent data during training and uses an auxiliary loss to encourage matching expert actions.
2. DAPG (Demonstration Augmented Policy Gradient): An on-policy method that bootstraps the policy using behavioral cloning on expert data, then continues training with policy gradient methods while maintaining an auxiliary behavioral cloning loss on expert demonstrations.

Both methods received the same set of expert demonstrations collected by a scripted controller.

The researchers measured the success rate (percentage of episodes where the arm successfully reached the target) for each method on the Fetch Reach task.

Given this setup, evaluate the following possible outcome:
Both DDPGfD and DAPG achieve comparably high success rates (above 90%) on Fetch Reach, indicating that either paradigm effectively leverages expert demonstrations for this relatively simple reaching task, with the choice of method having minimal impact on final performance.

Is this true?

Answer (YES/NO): NO